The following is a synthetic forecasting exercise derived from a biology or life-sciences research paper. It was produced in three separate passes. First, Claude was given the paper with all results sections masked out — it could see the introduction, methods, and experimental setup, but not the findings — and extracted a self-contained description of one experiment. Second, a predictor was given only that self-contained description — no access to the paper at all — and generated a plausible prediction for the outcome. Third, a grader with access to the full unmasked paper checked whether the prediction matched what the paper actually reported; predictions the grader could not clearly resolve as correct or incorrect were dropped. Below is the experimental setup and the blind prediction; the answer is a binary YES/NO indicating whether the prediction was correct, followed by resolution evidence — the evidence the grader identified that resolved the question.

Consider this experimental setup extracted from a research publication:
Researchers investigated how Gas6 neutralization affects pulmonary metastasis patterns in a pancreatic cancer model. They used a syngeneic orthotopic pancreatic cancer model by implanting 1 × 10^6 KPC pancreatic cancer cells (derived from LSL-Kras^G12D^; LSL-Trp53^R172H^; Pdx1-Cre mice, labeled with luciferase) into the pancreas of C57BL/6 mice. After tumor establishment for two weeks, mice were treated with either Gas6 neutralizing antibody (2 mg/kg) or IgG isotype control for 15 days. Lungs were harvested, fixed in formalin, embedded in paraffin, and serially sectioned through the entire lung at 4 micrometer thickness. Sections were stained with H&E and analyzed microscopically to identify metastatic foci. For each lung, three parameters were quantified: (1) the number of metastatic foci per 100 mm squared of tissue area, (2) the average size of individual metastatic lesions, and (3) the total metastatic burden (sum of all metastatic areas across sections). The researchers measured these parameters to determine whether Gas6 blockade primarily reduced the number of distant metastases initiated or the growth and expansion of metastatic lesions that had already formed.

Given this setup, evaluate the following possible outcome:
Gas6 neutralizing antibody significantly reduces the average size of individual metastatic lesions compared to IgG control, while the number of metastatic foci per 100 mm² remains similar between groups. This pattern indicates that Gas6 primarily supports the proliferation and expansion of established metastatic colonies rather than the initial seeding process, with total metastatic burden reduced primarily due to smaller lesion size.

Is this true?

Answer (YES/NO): NO